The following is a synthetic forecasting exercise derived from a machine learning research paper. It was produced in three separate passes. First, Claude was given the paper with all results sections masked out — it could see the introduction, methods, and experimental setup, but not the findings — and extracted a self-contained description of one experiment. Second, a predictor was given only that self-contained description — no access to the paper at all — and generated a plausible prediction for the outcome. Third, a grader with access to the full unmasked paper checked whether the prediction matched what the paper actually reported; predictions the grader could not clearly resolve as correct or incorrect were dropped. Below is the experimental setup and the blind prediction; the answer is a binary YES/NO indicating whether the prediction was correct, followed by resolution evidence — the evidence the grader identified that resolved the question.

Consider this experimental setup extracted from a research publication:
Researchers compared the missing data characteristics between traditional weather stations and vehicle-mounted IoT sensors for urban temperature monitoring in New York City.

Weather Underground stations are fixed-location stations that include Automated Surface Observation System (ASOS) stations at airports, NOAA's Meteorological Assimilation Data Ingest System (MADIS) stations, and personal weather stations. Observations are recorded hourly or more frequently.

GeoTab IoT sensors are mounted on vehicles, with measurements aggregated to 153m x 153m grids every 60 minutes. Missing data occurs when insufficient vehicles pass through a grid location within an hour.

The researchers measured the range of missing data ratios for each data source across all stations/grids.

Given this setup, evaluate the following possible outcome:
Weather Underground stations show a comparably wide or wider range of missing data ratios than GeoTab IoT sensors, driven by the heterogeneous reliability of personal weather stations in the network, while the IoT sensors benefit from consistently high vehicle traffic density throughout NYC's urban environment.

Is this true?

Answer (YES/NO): NO